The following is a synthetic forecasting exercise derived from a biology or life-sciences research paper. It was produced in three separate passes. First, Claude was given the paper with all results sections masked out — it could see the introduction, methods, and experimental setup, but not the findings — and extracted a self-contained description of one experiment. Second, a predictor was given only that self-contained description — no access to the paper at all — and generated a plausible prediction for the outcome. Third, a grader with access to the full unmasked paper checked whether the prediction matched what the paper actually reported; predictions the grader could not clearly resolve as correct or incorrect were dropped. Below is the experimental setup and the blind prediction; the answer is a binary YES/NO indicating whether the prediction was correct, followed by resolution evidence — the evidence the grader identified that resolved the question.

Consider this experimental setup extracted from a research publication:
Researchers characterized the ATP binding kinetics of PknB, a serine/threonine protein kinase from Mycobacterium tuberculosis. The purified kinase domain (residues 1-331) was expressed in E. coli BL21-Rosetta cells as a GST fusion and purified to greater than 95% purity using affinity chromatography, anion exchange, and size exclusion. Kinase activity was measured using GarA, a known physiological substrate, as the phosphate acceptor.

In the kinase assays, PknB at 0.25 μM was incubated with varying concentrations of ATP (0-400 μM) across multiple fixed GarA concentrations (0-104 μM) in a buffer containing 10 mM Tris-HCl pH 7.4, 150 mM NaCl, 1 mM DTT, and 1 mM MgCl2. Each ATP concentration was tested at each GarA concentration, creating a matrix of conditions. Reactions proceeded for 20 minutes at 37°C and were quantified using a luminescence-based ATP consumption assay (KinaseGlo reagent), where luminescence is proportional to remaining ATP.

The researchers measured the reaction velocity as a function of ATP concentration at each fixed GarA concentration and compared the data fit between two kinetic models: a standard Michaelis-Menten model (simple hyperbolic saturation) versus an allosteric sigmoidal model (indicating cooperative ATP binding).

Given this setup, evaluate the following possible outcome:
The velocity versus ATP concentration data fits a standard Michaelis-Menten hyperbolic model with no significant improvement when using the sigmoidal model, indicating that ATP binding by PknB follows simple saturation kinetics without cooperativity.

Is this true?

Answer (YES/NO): YES